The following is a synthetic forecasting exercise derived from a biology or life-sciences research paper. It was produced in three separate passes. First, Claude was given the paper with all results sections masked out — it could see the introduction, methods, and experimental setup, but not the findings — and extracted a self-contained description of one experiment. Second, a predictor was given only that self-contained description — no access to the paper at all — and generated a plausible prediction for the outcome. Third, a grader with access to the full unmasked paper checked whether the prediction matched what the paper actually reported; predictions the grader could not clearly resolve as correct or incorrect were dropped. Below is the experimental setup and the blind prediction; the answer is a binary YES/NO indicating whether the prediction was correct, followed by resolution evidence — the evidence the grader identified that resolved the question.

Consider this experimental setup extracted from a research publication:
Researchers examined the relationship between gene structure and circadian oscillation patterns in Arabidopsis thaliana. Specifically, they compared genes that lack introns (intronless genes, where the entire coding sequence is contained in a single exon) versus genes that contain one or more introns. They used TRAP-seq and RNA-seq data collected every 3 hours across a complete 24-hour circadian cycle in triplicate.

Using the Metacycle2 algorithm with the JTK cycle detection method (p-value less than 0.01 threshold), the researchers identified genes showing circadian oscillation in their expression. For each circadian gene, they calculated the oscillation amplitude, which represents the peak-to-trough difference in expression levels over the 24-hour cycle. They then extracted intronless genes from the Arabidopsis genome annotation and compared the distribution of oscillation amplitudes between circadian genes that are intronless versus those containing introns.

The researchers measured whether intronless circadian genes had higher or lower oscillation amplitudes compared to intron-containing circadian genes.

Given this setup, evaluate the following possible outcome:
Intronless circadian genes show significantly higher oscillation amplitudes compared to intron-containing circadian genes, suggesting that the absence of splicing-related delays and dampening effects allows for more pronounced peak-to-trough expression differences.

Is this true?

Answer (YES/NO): NO